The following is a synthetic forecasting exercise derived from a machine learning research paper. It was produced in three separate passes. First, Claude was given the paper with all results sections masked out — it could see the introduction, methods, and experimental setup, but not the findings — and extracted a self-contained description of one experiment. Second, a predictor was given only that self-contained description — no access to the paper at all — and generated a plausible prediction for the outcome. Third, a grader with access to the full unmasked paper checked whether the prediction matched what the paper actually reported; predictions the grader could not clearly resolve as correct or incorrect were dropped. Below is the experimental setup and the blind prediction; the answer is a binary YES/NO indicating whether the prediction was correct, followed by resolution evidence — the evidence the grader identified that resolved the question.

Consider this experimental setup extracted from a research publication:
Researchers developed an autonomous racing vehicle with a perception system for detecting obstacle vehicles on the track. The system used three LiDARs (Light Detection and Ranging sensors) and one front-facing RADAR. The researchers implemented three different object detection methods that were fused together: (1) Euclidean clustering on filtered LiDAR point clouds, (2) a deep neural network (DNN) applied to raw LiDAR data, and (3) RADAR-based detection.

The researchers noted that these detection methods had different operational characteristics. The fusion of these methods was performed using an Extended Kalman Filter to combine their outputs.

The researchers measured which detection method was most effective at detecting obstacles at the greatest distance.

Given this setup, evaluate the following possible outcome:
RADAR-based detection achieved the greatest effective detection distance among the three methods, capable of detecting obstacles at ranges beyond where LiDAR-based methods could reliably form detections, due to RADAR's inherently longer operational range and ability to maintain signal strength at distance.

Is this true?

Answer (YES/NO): YES